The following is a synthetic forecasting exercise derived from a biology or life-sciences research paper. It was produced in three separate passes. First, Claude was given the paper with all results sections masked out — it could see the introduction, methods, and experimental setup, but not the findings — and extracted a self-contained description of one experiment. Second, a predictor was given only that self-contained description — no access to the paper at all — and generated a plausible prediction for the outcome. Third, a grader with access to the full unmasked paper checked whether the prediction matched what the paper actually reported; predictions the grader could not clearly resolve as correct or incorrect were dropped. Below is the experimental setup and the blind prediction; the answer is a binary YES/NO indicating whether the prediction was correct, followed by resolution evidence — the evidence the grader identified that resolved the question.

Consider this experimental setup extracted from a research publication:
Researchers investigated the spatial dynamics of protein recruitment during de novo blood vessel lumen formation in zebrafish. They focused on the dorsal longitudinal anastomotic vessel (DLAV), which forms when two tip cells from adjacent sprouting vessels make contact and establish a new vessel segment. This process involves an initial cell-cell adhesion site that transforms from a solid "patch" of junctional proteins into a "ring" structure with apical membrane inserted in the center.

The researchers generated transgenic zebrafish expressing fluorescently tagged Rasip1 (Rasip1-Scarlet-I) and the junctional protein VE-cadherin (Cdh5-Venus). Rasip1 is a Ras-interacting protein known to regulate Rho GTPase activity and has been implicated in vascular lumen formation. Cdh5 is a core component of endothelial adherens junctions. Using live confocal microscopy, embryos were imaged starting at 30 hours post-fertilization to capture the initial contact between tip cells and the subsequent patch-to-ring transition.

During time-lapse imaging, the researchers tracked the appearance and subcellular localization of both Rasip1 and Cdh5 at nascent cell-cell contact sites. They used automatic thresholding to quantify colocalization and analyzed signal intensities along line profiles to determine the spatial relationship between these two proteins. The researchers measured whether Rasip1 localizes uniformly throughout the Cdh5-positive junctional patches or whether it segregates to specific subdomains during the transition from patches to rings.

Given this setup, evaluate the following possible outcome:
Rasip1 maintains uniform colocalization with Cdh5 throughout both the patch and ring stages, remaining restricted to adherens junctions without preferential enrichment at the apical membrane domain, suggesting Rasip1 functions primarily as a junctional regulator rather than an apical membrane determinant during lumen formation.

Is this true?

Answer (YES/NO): NO